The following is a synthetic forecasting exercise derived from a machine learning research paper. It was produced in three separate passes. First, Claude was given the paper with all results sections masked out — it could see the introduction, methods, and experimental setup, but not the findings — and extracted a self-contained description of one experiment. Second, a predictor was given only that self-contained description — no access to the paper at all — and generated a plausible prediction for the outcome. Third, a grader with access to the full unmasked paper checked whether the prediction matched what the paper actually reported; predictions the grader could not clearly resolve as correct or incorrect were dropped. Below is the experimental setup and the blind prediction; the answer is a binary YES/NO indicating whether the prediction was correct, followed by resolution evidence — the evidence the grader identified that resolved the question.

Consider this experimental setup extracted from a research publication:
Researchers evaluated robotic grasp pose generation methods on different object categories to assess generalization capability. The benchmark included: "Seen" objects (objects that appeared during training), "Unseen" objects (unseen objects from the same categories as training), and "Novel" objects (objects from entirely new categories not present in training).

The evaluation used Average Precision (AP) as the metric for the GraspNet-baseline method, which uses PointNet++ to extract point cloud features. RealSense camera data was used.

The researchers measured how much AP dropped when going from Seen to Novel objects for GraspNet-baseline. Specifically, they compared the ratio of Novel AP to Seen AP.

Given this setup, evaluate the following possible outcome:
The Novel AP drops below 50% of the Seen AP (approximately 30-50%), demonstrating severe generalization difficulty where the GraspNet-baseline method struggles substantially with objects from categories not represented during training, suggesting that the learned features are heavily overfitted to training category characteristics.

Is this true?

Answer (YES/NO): YES